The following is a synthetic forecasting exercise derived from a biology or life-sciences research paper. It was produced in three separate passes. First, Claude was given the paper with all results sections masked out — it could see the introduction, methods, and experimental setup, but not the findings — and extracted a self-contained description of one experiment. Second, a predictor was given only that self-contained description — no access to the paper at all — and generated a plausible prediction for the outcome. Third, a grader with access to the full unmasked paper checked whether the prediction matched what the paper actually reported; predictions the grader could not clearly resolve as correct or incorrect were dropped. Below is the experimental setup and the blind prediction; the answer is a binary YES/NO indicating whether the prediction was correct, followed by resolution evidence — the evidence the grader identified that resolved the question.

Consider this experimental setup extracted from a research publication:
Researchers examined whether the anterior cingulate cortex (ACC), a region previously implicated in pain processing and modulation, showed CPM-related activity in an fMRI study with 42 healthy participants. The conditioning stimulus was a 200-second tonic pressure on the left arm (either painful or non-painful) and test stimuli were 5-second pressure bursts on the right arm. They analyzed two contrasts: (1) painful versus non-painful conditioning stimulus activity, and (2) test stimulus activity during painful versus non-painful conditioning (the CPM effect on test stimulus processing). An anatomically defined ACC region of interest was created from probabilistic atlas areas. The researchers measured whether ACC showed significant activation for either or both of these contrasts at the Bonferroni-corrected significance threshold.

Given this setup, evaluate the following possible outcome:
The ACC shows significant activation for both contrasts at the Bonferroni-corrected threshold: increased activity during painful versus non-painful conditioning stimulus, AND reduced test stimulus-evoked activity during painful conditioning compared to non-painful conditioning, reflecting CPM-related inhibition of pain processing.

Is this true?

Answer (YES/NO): NO